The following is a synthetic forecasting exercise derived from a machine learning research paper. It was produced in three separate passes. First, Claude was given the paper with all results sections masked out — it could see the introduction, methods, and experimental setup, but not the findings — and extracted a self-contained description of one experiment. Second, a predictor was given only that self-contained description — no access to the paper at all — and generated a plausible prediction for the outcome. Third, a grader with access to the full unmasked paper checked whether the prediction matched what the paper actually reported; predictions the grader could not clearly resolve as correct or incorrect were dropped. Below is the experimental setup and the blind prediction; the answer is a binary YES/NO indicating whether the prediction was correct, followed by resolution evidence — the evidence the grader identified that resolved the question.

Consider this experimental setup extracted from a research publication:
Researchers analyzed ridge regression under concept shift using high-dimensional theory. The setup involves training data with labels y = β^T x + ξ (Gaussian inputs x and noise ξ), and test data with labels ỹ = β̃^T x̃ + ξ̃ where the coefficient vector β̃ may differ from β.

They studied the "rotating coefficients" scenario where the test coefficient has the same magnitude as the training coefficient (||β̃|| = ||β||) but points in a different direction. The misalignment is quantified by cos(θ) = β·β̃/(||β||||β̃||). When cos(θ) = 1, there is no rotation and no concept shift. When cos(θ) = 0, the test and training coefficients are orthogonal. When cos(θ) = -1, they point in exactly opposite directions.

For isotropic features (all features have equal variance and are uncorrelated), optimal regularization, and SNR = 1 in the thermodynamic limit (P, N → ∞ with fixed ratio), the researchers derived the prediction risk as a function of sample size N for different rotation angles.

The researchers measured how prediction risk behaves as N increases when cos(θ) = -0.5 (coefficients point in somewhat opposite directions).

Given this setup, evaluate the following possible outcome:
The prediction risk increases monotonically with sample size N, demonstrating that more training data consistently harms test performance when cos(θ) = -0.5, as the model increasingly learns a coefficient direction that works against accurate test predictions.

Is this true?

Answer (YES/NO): YES